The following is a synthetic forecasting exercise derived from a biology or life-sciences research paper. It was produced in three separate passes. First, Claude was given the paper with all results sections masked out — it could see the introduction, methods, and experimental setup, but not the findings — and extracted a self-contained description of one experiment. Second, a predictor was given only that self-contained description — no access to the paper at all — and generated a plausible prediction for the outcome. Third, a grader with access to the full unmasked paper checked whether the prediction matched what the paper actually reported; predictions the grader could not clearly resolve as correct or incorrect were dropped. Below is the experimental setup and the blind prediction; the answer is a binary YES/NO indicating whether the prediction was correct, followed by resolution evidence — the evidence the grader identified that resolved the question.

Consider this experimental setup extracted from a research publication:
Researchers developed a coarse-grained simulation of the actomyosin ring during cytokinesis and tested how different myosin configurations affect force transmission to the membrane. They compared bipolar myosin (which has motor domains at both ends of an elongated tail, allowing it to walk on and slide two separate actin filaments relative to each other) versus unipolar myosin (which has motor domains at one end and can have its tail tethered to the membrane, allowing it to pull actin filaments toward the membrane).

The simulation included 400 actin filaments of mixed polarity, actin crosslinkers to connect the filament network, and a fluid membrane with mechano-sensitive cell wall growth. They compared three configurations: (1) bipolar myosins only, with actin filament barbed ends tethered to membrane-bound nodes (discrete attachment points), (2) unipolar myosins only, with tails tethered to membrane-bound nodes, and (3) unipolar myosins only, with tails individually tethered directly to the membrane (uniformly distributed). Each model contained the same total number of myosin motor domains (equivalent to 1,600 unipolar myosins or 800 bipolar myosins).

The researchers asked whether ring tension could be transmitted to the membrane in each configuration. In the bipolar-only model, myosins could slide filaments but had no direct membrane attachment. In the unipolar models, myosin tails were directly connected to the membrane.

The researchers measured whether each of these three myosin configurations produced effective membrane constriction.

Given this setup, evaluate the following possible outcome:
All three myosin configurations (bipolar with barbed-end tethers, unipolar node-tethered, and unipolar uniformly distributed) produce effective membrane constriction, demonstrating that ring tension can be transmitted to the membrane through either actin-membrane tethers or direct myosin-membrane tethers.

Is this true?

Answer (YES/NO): NO